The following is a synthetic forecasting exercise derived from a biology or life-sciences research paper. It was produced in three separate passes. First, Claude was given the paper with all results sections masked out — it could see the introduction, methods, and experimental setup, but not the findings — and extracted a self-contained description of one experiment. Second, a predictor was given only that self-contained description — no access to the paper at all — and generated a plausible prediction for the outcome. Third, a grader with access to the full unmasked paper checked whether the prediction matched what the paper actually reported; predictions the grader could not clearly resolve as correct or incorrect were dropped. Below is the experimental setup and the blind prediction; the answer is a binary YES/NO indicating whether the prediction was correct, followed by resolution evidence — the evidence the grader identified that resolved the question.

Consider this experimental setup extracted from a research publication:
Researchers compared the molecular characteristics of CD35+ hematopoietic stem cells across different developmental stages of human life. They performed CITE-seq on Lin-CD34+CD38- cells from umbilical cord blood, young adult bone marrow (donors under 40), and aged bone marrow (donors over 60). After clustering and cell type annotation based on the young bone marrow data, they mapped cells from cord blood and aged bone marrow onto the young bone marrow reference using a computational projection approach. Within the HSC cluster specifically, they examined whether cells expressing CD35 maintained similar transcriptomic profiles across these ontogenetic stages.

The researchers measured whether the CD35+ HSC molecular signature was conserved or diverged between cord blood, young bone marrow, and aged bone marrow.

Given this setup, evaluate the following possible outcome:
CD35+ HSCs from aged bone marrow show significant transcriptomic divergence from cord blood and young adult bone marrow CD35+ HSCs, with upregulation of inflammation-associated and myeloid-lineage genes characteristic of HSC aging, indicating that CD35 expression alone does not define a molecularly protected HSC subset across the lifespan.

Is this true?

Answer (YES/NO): NO